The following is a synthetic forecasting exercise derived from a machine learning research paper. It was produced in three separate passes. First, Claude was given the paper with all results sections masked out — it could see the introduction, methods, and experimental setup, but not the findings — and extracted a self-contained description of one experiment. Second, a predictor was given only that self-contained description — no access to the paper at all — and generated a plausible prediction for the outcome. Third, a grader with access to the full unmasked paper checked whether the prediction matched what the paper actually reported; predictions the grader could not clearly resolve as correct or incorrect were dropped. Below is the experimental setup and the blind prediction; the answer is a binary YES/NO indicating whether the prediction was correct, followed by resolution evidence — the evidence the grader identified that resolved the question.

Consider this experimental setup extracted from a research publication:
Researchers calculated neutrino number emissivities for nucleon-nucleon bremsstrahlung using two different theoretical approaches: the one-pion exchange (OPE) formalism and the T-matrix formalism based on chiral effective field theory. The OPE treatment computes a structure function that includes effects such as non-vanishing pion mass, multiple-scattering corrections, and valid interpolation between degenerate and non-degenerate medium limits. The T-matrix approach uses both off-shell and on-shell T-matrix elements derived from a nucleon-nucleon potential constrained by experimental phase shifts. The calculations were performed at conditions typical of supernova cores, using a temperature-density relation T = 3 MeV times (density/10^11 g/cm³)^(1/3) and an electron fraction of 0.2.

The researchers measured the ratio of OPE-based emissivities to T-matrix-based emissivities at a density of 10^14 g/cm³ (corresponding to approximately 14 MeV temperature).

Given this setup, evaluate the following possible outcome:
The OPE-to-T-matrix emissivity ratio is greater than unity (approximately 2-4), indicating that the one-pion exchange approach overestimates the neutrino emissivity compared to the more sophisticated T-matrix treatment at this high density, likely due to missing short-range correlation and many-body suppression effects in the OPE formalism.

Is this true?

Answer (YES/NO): NO